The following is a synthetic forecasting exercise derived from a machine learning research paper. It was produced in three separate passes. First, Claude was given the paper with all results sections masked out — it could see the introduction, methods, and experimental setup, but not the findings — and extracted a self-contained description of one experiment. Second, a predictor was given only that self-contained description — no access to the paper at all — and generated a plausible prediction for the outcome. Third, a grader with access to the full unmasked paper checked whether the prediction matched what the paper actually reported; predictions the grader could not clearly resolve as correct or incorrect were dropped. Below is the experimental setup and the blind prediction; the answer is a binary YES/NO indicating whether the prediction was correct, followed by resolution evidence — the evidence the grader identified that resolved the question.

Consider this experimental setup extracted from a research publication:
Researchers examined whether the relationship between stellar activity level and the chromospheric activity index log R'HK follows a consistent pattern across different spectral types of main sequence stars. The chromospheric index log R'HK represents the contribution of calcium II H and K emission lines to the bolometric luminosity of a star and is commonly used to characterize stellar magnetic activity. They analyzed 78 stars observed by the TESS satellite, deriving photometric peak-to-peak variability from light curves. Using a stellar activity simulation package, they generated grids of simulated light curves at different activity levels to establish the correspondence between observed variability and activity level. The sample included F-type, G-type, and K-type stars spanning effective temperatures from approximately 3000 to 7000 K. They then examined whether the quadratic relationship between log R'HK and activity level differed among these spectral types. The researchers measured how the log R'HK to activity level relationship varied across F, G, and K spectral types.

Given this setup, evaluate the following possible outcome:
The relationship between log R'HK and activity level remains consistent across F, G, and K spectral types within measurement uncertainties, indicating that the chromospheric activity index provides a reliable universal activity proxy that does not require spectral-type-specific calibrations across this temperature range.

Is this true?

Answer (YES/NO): YES